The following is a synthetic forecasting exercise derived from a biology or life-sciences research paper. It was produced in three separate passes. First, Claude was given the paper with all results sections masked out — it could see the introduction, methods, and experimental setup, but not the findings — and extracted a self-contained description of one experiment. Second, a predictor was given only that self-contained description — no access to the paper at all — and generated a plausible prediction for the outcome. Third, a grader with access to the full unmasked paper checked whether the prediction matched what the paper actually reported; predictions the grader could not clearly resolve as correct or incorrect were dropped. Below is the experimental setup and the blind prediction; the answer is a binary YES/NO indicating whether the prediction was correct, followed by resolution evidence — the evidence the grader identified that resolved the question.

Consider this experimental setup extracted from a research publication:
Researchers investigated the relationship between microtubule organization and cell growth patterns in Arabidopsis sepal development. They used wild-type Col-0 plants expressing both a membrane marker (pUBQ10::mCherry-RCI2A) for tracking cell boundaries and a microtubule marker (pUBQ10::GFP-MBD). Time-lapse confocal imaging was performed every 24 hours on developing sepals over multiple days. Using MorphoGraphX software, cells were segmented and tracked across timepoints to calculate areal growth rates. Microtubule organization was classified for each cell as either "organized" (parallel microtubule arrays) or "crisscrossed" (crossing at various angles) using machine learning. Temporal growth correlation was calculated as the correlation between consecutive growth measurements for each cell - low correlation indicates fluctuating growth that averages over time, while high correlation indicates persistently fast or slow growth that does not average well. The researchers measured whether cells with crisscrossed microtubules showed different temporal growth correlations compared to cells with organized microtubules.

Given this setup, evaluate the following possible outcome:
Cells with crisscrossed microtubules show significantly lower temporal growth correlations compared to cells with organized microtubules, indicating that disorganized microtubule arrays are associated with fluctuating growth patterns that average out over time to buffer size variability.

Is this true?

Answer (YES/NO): NO